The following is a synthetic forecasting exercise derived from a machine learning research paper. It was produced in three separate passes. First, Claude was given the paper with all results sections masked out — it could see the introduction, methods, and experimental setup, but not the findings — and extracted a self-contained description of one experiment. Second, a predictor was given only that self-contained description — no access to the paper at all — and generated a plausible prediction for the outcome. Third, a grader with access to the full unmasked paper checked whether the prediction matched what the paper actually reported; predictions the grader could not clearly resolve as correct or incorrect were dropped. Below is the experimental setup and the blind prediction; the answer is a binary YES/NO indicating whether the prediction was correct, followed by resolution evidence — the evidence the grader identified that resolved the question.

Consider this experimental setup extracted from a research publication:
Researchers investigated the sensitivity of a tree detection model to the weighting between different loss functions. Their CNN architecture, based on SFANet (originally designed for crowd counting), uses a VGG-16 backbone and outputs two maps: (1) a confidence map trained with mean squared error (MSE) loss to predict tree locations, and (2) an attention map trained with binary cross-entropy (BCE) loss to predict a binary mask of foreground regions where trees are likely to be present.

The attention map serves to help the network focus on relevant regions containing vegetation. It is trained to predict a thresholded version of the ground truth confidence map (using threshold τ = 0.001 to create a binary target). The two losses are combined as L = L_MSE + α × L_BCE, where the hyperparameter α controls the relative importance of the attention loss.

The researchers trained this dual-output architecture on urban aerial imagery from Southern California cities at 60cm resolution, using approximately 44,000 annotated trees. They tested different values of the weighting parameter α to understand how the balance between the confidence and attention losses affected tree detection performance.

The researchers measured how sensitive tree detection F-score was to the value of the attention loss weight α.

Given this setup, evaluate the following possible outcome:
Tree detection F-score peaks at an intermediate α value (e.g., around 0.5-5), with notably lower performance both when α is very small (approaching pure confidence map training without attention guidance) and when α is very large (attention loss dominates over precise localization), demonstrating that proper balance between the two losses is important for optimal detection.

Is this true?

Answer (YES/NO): NO